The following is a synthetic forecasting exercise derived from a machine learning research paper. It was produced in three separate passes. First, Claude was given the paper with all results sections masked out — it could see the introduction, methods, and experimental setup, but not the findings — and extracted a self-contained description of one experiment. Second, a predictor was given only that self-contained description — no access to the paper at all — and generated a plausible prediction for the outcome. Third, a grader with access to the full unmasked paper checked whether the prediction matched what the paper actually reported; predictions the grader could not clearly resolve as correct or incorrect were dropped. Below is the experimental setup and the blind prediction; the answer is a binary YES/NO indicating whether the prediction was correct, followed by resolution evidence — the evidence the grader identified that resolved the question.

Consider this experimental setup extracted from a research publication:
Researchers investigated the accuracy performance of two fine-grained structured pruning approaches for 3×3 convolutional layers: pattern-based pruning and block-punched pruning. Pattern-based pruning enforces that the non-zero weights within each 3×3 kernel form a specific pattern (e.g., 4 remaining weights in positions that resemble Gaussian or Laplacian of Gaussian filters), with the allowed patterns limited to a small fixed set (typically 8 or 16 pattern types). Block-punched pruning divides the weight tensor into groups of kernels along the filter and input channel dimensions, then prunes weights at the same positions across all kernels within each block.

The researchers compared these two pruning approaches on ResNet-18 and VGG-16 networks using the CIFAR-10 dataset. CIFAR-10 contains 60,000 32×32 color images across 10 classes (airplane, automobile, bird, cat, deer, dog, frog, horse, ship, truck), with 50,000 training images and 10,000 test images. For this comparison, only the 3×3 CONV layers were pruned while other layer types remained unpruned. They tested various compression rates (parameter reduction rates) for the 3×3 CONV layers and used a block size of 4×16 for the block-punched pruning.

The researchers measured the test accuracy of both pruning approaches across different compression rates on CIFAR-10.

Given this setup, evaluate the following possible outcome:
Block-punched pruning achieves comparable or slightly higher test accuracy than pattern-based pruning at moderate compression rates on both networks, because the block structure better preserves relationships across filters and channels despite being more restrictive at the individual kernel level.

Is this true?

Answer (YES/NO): YES